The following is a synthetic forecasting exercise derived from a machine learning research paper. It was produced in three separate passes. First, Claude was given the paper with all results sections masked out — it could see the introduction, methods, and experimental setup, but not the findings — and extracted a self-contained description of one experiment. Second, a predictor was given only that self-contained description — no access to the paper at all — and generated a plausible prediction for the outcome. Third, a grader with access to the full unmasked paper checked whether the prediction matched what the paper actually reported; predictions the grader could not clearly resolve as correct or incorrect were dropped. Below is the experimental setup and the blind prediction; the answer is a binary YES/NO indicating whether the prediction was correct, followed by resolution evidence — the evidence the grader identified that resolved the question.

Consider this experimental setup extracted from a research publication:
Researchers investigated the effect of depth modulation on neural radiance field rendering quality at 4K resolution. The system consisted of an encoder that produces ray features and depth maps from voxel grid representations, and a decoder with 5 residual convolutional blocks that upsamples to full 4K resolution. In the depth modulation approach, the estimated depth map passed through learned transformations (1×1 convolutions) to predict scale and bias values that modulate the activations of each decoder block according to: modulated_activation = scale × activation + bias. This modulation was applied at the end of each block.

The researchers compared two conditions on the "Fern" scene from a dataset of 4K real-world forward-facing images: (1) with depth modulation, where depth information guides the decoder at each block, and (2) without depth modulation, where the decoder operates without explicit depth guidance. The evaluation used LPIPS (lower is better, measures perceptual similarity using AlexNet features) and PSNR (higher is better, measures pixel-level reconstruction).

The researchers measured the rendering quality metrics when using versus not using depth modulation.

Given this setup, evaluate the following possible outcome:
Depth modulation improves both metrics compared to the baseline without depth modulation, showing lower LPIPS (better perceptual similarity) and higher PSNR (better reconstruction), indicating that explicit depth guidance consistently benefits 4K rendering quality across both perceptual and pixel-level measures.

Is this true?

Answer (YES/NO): YES